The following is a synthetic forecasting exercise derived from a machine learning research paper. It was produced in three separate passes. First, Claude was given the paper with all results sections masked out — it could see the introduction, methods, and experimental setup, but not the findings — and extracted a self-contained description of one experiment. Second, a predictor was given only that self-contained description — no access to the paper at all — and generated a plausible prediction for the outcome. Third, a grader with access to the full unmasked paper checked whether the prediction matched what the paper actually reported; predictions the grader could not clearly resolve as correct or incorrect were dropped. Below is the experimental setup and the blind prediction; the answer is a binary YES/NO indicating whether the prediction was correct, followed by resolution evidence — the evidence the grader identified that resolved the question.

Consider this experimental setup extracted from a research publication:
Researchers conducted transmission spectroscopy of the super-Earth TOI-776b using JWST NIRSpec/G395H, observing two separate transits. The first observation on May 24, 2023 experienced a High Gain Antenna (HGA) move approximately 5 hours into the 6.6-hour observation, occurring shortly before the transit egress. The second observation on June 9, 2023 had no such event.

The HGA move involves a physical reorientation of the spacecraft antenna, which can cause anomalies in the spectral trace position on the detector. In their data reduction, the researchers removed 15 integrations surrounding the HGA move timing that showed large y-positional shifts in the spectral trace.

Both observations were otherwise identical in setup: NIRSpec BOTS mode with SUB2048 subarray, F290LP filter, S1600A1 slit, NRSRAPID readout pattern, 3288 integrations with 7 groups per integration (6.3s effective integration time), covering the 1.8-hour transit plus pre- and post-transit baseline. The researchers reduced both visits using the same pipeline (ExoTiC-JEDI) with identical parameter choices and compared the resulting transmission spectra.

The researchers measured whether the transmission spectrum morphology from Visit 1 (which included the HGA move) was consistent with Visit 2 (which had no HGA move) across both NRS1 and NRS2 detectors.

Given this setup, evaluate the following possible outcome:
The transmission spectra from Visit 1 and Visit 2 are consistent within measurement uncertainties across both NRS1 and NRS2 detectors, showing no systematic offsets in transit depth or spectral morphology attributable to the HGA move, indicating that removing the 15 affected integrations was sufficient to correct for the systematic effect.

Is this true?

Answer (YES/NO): NO